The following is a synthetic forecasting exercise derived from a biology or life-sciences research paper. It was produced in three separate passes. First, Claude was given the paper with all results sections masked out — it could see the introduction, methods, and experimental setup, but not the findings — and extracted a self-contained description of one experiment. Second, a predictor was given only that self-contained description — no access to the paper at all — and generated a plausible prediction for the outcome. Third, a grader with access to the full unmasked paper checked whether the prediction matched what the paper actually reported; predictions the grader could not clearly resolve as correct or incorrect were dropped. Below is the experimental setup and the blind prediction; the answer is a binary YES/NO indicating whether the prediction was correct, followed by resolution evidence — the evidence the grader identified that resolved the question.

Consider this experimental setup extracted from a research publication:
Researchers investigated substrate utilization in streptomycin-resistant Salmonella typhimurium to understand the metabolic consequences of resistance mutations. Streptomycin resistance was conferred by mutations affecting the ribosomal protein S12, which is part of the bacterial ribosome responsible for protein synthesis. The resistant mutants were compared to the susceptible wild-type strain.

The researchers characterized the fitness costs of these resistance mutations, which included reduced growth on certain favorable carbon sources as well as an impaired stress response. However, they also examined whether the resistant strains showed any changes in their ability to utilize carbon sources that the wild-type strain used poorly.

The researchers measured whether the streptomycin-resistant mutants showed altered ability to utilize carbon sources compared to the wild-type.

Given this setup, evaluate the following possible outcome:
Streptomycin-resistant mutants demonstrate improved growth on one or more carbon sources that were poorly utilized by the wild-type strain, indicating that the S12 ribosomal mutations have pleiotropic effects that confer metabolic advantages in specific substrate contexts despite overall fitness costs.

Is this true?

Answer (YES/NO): YES